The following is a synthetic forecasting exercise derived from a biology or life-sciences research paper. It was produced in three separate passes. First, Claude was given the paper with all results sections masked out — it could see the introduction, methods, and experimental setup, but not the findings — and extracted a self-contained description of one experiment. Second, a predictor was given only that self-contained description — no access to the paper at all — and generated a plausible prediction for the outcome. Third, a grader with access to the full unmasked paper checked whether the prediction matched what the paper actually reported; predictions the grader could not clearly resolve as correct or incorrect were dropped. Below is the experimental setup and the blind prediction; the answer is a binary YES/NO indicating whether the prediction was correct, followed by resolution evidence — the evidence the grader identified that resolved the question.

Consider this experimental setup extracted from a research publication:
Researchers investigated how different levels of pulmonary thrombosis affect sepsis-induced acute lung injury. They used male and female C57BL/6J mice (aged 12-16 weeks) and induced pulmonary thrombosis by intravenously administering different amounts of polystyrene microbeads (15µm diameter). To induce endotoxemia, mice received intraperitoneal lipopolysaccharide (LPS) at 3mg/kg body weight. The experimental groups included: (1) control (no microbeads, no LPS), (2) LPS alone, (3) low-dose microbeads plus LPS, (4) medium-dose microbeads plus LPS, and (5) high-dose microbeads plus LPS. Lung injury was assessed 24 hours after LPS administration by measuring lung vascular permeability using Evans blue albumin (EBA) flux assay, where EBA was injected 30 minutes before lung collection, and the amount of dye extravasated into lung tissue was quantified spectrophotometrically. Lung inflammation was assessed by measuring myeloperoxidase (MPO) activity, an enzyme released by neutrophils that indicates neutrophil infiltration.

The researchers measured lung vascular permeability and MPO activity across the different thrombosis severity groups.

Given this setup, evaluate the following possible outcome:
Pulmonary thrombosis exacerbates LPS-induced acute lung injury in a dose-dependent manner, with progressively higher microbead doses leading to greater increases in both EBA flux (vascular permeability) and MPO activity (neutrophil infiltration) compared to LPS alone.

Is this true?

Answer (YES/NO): NO